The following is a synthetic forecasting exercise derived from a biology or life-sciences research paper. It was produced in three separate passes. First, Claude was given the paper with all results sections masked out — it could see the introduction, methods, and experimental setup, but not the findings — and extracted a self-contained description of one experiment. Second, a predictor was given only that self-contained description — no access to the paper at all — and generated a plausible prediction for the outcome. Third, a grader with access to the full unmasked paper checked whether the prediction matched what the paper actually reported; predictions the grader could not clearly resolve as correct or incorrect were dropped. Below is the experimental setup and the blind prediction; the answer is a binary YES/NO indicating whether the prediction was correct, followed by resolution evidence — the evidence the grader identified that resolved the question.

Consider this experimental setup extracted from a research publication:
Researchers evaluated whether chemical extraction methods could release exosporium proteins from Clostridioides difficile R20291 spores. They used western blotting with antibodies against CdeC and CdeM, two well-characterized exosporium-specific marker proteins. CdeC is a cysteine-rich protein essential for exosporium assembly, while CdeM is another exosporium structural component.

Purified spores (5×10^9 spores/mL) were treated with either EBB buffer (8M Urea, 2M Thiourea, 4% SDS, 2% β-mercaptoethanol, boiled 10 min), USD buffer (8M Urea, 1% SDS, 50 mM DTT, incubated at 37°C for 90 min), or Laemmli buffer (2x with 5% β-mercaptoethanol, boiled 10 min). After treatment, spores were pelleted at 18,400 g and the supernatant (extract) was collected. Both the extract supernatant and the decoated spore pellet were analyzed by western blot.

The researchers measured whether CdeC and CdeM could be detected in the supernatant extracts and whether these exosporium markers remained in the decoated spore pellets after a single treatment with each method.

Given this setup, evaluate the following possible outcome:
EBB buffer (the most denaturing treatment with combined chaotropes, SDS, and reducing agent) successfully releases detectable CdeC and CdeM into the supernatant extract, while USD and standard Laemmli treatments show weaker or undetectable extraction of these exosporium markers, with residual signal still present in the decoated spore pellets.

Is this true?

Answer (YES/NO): NO